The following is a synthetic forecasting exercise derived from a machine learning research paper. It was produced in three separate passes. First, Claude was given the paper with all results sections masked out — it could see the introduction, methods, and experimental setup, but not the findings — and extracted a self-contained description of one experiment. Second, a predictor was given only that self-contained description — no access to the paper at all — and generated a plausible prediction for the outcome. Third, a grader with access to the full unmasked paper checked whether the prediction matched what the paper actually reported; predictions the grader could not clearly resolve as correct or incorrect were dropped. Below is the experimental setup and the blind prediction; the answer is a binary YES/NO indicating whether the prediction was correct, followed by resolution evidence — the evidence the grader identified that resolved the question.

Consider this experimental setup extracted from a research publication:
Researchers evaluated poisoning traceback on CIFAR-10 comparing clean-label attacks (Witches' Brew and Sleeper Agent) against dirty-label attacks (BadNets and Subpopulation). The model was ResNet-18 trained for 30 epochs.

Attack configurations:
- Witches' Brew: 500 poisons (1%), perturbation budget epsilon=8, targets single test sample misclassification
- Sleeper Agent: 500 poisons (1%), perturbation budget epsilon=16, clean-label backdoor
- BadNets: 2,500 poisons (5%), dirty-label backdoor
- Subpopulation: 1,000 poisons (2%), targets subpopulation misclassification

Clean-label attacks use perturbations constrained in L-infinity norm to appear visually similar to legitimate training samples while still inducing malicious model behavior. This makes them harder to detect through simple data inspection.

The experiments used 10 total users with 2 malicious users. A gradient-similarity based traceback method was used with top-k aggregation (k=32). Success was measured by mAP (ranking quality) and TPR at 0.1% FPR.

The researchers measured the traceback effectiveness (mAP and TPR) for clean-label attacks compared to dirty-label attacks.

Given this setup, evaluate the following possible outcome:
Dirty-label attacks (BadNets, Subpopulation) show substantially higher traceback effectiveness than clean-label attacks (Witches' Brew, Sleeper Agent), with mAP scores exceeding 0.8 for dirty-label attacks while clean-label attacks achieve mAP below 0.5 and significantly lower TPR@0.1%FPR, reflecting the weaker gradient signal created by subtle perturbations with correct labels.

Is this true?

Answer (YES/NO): NO